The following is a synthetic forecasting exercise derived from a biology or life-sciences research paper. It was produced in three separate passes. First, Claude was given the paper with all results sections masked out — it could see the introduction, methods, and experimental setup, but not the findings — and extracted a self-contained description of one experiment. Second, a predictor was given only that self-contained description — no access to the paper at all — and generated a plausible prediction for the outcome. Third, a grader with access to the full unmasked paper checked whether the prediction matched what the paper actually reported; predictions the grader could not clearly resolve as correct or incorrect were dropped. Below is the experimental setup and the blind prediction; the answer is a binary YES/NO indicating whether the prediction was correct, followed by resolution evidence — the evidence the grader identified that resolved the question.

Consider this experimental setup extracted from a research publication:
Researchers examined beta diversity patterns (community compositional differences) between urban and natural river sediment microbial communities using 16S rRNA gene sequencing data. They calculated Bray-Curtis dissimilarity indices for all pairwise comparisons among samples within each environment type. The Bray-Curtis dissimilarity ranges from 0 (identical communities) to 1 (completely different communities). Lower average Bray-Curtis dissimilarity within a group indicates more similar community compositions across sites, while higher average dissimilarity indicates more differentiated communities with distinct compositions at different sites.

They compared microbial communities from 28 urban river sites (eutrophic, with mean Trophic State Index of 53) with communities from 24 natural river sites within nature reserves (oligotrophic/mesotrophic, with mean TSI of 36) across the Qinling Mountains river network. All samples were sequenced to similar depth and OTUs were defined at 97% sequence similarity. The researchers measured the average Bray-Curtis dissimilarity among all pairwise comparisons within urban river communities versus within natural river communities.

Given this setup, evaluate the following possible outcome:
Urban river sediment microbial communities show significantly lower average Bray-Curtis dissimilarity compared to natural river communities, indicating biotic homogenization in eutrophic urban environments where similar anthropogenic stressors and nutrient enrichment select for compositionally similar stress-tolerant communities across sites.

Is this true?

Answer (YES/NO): YES